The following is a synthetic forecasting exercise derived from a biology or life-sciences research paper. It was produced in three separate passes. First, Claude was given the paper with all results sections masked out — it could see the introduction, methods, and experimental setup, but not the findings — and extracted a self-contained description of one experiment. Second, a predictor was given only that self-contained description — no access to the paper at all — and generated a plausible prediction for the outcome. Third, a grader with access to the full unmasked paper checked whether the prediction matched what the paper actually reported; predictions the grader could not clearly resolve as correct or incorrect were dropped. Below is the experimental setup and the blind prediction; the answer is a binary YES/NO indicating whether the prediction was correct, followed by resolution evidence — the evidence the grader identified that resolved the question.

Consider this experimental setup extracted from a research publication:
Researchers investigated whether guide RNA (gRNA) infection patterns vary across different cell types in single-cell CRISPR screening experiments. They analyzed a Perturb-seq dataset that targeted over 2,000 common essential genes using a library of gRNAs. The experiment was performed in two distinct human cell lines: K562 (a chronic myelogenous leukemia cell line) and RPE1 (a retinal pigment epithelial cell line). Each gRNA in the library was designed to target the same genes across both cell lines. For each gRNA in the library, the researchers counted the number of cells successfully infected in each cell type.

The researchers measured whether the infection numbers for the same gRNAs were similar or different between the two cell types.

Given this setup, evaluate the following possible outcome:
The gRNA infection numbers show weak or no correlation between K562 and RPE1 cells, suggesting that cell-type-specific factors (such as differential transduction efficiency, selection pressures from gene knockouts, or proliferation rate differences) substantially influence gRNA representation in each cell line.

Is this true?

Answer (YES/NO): YES